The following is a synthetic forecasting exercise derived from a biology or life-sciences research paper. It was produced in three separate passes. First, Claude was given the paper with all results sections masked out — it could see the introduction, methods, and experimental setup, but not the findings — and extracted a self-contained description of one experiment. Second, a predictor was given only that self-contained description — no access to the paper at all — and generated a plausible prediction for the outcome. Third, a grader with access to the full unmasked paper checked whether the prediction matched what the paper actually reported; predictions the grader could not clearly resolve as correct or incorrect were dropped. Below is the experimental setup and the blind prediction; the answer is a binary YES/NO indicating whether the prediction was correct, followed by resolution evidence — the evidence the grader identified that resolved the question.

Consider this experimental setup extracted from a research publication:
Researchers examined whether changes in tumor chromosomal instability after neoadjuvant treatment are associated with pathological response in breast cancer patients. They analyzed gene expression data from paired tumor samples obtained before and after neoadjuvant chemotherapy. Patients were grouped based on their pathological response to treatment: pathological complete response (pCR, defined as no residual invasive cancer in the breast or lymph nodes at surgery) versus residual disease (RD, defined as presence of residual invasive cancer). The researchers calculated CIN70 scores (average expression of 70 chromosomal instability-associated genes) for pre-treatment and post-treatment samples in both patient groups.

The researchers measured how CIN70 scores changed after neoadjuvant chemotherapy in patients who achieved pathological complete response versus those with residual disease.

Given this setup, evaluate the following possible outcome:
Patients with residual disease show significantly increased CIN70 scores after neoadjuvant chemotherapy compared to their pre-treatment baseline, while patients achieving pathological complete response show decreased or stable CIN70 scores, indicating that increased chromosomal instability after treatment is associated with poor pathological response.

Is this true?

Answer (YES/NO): NO